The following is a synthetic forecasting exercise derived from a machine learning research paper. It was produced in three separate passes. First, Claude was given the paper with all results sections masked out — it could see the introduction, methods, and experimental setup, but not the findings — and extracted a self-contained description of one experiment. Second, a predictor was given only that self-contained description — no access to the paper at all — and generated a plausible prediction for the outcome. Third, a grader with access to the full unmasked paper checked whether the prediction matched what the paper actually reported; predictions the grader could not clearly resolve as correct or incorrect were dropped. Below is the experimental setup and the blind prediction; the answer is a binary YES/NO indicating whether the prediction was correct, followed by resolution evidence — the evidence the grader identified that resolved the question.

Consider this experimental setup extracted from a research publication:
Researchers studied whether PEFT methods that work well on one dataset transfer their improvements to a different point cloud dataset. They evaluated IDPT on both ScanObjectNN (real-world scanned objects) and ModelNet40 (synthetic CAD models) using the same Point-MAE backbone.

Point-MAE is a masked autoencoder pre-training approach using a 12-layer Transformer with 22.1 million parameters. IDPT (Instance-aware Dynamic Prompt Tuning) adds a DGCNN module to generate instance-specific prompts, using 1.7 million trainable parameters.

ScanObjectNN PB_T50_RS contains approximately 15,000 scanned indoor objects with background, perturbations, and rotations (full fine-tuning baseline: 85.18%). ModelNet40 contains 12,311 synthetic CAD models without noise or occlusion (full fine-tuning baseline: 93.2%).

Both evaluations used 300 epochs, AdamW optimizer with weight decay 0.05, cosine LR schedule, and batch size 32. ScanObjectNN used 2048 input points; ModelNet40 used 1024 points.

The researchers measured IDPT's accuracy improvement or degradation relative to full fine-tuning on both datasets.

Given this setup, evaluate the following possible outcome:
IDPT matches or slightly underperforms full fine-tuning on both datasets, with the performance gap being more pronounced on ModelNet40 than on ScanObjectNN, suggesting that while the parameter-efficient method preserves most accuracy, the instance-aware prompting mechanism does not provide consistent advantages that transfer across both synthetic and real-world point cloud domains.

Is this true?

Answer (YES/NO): NO